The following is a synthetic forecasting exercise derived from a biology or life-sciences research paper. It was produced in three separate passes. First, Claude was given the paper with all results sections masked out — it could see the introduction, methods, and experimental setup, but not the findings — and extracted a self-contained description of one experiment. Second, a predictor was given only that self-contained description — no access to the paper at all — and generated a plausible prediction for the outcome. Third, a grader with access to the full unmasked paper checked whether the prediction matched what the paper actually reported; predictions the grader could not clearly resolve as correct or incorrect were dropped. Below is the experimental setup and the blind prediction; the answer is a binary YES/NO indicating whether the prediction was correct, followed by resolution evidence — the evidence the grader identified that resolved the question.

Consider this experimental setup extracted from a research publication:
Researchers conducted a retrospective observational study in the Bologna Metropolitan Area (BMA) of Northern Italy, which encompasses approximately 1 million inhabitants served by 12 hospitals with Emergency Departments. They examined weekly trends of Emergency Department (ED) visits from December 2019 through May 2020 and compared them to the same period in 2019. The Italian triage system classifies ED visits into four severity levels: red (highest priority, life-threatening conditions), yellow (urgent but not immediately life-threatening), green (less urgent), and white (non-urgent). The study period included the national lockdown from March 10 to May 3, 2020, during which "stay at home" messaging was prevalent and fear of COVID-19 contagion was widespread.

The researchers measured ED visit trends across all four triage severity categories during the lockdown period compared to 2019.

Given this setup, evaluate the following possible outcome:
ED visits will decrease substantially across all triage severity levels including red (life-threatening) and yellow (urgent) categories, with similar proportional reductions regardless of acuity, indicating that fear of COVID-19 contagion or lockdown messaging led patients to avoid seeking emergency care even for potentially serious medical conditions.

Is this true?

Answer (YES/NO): YES